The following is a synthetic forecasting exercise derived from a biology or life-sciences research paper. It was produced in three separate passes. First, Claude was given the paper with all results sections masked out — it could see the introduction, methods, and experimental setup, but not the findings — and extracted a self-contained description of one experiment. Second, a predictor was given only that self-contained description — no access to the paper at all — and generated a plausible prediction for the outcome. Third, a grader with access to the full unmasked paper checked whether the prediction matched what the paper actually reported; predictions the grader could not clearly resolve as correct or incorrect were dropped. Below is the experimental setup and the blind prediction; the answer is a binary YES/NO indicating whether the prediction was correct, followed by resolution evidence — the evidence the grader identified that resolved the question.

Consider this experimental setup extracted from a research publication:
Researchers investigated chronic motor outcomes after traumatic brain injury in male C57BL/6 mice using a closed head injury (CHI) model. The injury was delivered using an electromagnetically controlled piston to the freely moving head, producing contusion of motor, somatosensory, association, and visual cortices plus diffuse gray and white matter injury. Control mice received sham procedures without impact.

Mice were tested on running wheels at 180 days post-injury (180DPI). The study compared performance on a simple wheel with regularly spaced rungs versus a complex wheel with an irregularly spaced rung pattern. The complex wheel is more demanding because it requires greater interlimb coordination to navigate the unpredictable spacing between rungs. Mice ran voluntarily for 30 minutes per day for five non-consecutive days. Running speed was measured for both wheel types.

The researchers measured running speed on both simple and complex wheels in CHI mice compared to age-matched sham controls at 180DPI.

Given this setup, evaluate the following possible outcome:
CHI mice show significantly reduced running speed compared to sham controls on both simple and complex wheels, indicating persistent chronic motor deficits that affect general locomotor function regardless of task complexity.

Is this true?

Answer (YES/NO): NO